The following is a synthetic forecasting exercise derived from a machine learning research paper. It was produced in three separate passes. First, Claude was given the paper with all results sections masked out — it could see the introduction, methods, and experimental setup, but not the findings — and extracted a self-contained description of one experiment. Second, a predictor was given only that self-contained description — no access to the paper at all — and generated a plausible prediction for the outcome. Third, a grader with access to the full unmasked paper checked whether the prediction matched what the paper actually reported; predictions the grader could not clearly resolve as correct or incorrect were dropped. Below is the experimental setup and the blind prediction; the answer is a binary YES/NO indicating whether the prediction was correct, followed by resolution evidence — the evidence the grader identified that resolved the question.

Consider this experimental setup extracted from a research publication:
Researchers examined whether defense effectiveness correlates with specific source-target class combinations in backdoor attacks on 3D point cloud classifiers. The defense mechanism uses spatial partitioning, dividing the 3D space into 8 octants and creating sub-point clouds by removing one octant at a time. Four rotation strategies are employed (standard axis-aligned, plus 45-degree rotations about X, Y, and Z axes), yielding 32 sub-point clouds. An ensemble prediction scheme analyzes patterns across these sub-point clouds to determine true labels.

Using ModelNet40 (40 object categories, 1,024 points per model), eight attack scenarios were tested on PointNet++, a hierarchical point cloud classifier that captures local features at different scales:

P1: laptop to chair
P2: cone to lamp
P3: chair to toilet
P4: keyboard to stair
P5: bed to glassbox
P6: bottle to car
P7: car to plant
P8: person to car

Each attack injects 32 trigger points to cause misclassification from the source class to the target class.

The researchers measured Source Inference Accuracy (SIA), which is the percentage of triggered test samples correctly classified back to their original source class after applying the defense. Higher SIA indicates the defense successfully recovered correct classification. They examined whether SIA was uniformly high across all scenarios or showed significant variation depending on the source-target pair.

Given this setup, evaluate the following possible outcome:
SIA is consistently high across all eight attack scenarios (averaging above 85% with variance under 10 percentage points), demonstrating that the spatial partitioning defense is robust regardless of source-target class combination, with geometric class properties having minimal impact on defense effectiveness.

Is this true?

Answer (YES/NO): NO